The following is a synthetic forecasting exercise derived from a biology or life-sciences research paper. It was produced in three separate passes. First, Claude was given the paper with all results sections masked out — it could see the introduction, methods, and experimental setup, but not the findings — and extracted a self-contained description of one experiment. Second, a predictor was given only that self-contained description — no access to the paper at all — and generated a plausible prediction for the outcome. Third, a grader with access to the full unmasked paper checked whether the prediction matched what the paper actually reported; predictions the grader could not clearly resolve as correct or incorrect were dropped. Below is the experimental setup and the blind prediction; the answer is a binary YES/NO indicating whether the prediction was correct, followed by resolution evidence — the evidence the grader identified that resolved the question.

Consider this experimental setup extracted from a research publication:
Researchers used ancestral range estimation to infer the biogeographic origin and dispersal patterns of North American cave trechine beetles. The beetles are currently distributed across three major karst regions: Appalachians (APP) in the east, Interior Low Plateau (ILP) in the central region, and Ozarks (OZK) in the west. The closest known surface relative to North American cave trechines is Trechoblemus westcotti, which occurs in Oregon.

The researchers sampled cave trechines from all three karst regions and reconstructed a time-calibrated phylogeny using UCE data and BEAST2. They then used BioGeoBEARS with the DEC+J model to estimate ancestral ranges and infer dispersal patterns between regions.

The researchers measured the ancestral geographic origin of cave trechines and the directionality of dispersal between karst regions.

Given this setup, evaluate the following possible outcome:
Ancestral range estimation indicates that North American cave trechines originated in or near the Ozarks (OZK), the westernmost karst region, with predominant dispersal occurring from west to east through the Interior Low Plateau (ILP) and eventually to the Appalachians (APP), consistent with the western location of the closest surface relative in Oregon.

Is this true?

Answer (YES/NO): NO